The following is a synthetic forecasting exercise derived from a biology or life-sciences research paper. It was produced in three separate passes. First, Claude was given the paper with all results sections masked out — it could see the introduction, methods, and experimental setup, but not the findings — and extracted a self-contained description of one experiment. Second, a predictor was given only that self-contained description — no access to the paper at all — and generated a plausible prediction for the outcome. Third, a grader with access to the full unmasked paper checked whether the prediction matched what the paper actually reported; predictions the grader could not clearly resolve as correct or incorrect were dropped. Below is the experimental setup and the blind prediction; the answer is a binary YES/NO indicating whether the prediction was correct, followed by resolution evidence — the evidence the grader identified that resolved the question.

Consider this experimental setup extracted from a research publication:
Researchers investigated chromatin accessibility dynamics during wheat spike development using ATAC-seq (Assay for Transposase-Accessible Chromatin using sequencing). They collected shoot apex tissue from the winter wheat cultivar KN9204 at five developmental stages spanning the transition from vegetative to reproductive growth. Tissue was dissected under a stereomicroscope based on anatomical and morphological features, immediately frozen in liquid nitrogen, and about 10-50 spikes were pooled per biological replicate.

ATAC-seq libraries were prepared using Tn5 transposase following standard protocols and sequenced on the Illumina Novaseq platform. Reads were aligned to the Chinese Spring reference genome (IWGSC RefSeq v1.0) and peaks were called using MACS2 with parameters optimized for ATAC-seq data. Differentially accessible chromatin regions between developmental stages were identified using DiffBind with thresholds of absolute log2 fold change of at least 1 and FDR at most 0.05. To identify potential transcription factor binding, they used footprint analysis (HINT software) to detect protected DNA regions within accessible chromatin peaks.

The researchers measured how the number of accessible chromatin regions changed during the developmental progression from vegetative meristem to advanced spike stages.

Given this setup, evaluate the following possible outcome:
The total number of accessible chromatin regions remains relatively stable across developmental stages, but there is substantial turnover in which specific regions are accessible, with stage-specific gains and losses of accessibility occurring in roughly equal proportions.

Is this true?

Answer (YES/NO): NO